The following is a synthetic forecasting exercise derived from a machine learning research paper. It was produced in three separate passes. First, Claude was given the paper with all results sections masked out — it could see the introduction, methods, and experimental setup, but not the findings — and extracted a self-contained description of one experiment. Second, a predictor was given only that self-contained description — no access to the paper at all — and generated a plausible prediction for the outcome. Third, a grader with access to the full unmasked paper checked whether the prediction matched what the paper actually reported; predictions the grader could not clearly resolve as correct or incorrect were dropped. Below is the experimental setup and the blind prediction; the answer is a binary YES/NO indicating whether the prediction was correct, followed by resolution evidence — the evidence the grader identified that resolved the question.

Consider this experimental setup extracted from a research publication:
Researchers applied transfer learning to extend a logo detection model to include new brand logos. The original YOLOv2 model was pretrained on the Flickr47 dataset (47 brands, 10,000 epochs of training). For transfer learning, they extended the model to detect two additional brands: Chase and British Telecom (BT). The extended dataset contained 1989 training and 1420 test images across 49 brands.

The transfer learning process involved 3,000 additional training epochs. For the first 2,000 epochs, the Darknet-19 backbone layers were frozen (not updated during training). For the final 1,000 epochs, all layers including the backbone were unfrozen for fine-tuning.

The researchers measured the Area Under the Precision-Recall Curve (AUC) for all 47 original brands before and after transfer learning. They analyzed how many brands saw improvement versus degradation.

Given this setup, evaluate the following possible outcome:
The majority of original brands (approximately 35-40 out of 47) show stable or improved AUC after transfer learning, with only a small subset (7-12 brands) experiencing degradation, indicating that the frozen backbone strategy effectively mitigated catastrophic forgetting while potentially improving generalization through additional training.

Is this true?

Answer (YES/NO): NO